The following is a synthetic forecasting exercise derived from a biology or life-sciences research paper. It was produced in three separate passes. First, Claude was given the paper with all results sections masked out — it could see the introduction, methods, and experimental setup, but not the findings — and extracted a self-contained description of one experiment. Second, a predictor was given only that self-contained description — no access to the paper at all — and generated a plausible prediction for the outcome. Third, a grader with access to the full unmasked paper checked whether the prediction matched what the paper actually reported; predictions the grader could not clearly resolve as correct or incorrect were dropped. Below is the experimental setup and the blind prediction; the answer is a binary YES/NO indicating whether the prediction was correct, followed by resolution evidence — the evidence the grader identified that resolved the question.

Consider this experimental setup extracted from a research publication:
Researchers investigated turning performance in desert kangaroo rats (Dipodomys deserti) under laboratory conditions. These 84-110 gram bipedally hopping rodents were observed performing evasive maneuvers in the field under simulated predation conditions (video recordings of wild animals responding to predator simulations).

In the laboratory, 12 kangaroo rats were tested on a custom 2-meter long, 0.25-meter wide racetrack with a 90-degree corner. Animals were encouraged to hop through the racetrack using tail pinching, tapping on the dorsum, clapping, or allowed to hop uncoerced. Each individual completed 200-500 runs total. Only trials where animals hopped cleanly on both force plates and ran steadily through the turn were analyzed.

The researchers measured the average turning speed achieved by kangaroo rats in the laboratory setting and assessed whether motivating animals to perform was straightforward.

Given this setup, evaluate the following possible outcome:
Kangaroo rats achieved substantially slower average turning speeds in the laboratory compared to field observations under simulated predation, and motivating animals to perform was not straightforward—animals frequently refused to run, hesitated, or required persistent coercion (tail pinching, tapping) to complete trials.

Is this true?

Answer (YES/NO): YES